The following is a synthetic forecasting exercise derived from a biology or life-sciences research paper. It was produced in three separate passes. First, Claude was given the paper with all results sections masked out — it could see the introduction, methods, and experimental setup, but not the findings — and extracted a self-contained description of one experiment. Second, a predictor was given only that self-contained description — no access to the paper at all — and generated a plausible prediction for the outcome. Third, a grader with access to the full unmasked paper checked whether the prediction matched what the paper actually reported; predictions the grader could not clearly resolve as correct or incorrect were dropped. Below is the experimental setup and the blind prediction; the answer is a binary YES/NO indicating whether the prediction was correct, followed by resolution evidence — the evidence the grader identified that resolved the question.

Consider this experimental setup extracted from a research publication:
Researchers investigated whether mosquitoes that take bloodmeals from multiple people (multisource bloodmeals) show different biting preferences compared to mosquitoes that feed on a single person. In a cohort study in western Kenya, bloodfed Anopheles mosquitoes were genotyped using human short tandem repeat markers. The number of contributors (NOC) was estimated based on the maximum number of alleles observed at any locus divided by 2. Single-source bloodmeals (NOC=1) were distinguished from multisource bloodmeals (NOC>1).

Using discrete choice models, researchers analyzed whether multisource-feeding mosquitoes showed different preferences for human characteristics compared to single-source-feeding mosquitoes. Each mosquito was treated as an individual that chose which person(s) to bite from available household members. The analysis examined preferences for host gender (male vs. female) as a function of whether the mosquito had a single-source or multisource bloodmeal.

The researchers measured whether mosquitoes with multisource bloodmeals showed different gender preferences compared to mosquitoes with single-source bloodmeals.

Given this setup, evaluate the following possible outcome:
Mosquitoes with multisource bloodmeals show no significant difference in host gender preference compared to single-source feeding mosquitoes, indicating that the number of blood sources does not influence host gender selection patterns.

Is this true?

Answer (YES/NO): NO